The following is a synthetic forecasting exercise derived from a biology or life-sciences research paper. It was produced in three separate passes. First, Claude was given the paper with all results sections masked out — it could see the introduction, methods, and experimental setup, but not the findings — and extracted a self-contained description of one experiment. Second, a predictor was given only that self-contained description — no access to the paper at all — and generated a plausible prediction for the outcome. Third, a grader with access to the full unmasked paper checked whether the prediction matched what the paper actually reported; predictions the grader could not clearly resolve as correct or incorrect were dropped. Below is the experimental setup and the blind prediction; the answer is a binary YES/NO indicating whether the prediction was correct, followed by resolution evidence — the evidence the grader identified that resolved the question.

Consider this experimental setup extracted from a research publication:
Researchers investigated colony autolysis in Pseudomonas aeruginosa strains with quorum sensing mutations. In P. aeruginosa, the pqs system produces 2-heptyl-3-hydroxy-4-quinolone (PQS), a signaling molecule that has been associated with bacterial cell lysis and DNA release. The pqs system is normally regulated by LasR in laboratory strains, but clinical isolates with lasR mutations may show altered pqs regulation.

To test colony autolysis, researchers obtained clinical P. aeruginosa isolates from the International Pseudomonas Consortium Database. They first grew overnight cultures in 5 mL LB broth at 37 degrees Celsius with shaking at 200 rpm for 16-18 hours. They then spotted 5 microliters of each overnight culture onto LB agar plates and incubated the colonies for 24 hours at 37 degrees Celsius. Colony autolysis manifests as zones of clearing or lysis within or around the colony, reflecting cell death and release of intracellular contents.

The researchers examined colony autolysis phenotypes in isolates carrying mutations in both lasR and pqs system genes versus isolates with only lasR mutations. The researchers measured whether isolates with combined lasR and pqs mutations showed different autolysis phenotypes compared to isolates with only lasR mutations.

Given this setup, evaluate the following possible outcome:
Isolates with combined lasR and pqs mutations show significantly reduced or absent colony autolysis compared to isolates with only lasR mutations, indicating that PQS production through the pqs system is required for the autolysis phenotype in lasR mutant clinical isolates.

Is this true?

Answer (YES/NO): YES